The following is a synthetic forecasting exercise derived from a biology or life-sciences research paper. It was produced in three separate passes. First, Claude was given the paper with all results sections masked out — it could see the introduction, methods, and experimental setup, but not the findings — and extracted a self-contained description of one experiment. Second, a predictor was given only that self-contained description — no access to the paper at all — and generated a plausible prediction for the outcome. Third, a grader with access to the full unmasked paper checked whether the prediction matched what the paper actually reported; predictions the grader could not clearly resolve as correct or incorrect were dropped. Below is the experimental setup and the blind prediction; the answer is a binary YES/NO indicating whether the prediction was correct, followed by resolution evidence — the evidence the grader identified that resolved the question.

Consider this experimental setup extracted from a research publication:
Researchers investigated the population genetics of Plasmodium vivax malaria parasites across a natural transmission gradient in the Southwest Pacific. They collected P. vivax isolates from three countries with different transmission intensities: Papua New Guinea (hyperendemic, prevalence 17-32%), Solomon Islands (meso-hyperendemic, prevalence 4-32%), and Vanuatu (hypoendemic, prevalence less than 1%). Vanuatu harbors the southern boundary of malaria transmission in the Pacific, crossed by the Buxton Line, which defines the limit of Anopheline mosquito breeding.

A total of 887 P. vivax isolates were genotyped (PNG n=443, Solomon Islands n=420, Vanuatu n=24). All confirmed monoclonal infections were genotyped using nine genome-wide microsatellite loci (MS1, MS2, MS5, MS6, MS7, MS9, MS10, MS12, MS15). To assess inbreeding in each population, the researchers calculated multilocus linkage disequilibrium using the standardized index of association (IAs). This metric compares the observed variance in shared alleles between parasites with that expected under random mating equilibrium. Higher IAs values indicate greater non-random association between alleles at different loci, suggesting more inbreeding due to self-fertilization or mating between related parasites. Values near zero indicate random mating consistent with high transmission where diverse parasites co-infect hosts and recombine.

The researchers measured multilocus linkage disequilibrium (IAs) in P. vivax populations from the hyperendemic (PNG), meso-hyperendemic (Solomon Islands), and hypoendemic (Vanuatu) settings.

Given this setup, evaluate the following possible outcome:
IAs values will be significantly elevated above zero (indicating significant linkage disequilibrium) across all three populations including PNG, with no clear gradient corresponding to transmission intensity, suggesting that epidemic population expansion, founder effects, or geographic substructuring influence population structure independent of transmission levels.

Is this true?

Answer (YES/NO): NO